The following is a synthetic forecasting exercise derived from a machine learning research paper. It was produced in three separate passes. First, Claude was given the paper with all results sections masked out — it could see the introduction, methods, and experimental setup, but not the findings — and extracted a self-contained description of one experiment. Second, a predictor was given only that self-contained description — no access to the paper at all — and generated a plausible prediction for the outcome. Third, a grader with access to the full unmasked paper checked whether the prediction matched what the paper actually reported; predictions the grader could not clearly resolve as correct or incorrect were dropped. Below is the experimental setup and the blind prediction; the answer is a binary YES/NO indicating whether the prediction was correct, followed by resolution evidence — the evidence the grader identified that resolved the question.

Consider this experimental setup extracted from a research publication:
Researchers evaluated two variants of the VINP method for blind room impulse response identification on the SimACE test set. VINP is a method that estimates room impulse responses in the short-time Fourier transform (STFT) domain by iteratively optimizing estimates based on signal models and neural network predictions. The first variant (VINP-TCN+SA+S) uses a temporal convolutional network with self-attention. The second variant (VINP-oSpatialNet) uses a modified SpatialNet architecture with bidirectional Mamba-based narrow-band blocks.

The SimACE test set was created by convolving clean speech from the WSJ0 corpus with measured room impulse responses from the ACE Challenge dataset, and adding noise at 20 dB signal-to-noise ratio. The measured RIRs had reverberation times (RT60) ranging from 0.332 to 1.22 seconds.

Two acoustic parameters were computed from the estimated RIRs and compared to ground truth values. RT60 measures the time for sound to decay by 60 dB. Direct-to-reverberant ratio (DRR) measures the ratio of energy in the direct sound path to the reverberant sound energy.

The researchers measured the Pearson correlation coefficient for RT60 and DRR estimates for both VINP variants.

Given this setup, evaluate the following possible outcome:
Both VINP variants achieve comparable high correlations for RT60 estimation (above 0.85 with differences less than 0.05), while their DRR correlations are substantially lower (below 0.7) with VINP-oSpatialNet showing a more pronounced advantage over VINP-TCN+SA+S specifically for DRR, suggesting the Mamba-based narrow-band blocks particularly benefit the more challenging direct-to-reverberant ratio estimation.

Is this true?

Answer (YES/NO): NO